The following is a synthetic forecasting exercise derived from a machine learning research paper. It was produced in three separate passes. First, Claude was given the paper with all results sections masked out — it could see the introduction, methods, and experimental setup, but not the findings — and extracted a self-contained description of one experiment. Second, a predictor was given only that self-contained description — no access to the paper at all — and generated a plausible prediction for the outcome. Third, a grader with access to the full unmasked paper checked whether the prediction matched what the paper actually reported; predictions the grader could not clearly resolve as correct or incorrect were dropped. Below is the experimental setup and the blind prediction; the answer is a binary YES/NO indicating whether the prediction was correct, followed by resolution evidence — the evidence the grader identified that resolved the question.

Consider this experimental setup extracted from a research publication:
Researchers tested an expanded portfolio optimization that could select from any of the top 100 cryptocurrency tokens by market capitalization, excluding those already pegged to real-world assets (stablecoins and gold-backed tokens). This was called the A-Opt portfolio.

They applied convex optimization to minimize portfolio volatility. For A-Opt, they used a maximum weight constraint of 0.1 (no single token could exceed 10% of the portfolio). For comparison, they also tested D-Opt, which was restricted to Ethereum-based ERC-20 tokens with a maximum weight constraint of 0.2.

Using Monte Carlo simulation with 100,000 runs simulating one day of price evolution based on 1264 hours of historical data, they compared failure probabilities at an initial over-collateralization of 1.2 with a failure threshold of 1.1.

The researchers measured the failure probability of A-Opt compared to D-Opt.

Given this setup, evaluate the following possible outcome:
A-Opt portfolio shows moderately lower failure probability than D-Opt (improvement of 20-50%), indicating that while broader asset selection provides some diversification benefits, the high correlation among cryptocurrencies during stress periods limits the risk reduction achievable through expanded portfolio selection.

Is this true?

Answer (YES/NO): NO